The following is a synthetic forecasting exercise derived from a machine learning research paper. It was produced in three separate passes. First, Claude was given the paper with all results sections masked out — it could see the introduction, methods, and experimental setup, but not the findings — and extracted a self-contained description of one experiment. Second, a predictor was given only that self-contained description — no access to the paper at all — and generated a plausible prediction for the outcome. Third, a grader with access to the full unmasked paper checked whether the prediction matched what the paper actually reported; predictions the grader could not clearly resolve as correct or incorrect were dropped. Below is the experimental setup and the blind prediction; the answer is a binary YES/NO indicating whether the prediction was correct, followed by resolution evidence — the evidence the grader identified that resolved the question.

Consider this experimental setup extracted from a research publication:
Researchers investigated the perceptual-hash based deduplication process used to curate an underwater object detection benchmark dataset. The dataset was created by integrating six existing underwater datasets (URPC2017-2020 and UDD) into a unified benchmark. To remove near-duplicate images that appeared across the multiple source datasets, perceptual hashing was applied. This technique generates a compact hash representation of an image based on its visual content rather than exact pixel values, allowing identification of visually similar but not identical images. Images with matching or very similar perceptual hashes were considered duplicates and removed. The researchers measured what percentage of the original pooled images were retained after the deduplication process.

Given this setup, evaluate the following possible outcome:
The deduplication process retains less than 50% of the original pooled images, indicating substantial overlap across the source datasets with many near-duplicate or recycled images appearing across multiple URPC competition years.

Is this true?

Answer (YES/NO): NO